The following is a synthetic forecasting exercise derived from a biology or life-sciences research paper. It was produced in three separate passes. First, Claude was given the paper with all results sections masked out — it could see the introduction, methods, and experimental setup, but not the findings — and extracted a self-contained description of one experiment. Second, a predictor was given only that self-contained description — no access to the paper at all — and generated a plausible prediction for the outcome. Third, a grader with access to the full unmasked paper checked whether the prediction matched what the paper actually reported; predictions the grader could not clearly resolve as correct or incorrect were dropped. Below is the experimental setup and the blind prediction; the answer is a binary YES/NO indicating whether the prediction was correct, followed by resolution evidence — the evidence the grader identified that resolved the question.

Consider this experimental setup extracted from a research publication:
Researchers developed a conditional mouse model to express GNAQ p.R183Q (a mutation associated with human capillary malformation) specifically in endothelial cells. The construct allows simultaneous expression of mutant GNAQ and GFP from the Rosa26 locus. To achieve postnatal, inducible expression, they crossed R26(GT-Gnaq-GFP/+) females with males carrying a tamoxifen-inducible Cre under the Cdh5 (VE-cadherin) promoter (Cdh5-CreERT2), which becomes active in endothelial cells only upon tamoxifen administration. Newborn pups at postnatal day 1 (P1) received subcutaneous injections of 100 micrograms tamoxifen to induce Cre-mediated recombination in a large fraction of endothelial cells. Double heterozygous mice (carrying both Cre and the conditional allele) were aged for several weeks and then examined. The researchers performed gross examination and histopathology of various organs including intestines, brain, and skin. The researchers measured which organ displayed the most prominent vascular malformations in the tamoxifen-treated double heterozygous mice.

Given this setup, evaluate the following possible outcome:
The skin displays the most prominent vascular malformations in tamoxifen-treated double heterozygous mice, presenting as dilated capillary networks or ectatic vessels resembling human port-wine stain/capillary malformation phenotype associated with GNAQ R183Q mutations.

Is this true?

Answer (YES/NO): NO